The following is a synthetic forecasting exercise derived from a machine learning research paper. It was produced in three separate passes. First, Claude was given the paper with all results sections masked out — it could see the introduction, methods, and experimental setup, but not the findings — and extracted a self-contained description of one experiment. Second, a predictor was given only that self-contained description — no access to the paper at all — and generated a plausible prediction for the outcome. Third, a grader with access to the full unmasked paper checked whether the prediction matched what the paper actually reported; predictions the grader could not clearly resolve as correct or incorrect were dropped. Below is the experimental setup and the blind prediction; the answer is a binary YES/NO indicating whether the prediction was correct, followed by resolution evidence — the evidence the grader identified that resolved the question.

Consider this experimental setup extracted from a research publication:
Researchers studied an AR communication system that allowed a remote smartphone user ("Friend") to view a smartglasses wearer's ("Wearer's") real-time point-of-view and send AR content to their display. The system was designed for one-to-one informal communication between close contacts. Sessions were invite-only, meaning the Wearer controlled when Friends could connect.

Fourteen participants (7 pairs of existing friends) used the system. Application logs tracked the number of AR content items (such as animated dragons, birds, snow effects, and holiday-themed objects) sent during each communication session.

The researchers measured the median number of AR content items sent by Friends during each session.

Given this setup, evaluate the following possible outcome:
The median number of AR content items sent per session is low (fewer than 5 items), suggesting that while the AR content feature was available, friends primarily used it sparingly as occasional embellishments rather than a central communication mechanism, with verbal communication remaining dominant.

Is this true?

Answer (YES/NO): NO